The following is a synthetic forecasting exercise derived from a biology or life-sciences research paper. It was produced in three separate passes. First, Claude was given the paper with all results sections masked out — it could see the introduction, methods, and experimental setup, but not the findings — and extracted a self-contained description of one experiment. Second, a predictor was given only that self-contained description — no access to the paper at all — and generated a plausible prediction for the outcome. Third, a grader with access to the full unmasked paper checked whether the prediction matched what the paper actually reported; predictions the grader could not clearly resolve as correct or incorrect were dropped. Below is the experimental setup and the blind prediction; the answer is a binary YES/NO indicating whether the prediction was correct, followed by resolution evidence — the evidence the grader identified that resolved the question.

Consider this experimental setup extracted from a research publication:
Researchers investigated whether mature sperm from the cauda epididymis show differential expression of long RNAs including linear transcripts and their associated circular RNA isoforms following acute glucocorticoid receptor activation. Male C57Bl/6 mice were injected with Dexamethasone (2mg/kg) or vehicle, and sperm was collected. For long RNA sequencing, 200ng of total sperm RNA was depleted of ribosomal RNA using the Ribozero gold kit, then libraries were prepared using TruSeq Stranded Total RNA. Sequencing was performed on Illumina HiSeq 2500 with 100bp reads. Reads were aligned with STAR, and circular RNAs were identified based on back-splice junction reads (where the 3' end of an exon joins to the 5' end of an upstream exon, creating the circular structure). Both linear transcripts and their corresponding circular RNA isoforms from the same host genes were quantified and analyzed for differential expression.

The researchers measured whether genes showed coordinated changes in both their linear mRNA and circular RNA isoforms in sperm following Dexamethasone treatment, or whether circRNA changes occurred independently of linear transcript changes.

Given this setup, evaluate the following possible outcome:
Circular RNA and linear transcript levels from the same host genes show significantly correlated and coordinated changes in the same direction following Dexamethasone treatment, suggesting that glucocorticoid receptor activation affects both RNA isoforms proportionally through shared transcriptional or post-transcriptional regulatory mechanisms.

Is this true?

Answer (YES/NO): NO